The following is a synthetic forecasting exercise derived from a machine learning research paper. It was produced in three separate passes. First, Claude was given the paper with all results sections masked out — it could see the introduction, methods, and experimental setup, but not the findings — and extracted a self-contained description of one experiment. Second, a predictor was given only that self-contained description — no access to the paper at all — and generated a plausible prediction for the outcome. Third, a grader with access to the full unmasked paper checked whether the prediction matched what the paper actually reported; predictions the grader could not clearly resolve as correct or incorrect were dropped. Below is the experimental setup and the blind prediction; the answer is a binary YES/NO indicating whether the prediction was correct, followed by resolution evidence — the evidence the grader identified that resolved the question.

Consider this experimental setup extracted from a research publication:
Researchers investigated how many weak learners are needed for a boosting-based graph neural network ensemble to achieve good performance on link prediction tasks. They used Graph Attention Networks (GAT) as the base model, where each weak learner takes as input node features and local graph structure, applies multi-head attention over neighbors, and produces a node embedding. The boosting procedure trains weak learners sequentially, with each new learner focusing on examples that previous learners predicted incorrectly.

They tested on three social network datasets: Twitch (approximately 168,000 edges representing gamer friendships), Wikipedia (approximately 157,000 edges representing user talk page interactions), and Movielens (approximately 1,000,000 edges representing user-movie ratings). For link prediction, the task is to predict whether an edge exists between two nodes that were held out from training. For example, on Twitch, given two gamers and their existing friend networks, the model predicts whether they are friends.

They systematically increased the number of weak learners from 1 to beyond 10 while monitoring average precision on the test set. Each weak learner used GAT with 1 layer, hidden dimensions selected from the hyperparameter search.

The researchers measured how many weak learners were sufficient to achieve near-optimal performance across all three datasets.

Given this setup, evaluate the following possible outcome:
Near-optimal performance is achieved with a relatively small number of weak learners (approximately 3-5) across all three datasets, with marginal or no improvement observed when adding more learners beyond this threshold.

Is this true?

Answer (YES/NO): NO